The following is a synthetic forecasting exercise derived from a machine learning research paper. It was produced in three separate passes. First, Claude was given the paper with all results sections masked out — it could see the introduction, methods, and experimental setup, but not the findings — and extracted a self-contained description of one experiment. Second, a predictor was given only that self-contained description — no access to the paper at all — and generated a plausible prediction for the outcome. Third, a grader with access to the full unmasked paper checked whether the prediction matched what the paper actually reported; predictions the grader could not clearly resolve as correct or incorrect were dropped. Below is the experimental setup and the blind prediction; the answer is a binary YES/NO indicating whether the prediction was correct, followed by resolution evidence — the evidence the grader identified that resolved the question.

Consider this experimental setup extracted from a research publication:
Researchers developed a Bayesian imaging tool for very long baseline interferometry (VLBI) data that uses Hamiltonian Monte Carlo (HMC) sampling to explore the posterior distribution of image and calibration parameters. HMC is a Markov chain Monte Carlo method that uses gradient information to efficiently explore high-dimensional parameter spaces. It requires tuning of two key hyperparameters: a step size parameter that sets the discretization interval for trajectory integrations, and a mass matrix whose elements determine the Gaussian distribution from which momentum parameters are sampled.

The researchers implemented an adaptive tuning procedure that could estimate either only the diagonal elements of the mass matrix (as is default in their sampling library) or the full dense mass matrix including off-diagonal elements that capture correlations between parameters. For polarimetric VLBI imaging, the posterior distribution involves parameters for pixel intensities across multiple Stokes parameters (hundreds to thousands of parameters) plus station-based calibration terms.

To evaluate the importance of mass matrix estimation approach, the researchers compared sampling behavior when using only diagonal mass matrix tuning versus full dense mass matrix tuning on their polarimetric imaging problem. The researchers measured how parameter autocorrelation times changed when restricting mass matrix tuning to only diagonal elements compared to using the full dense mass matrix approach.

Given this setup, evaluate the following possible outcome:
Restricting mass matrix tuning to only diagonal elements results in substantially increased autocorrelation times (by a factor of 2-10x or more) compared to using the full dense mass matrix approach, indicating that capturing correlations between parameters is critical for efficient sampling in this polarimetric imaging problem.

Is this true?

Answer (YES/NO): NO